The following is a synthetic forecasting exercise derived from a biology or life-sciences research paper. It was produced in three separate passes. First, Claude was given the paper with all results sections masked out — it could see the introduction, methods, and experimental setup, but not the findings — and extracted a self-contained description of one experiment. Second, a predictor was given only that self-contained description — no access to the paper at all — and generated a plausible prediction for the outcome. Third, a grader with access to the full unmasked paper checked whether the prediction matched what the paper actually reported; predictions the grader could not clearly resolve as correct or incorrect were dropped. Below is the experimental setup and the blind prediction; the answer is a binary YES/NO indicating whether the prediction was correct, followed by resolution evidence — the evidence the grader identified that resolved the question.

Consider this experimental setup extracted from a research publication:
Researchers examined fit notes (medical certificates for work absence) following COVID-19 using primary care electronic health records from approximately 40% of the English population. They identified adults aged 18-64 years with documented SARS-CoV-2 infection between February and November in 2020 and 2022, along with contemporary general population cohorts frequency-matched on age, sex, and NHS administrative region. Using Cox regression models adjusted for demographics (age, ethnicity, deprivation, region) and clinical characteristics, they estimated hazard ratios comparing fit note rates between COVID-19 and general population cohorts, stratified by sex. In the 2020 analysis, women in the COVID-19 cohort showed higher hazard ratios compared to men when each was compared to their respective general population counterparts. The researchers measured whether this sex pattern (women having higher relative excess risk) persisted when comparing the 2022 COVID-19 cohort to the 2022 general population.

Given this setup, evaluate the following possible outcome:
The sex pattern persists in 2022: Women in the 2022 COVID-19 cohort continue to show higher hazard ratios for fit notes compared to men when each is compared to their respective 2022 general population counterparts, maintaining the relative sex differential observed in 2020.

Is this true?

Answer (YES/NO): NO